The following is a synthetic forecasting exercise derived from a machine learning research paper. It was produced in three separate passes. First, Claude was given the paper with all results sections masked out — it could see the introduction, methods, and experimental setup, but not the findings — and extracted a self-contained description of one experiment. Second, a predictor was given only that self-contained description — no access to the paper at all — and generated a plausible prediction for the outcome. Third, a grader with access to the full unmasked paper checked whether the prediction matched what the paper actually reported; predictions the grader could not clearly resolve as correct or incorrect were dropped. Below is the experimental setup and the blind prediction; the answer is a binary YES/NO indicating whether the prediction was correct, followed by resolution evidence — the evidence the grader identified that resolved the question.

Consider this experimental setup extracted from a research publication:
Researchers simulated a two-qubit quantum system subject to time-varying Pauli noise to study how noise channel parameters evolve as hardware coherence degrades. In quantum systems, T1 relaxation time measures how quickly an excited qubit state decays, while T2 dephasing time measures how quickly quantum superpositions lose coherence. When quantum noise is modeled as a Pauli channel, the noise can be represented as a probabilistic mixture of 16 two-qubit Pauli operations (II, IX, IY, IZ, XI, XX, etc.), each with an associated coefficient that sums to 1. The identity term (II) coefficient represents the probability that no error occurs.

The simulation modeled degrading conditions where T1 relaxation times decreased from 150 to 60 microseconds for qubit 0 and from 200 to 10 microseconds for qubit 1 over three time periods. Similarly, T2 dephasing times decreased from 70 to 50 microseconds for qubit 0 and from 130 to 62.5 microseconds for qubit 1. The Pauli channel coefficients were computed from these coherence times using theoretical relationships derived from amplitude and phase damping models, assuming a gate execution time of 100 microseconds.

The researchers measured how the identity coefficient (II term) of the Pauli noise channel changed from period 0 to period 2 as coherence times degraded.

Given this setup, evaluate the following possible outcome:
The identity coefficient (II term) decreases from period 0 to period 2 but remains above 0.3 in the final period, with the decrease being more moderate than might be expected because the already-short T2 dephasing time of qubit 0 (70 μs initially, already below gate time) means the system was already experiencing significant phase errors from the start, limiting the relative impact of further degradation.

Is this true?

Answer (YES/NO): NO